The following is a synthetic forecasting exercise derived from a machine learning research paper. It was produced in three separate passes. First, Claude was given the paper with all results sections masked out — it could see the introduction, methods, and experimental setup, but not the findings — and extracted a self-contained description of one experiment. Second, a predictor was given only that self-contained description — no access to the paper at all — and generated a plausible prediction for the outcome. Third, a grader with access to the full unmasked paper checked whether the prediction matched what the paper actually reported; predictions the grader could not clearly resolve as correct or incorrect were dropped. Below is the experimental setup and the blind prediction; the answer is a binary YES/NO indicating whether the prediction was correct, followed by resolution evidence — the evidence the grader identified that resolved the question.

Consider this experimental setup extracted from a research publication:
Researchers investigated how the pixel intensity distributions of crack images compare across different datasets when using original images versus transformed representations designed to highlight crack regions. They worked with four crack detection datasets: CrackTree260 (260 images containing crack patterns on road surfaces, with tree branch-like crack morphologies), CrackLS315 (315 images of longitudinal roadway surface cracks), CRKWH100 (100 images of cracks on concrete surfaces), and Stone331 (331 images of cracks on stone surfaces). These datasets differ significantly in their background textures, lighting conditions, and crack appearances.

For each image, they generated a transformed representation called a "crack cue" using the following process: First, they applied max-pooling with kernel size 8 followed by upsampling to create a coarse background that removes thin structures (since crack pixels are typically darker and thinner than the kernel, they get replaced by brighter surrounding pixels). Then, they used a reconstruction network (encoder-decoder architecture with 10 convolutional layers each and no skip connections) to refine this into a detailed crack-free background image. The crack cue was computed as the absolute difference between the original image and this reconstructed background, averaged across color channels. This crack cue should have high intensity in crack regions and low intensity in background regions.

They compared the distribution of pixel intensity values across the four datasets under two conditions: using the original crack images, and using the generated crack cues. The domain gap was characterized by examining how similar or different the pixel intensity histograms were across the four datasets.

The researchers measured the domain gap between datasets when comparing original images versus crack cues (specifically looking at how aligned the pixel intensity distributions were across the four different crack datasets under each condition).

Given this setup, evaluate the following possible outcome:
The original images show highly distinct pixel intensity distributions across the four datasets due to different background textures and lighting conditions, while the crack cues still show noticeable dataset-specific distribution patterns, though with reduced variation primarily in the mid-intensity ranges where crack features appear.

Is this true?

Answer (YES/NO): NO